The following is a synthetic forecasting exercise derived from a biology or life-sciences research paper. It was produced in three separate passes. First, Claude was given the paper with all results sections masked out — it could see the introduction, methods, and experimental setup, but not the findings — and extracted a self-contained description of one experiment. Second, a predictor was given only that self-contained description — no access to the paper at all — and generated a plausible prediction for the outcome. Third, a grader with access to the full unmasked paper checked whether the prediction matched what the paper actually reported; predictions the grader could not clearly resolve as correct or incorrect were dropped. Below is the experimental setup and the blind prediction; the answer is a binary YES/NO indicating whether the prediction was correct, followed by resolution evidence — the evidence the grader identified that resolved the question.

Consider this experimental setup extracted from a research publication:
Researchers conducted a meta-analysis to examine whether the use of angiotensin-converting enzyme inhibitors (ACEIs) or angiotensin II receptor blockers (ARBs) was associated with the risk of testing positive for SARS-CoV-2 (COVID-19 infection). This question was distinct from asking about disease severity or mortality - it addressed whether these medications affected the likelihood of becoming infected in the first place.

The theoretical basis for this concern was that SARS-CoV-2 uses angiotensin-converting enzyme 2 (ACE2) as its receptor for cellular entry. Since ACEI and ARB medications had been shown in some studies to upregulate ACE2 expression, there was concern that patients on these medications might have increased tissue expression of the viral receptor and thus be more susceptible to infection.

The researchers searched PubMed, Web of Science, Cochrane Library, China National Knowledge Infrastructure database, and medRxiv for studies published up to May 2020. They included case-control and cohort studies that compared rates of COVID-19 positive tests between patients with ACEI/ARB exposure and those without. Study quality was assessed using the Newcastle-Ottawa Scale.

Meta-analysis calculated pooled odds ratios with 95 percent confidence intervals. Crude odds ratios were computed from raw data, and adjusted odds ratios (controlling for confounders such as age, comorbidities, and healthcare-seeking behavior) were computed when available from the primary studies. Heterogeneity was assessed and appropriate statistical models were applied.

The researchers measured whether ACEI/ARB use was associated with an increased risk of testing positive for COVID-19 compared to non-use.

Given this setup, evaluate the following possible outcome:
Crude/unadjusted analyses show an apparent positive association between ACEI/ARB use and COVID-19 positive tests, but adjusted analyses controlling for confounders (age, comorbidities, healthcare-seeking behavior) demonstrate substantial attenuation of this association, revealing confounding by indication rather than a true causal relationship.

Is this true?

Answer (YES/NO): NO